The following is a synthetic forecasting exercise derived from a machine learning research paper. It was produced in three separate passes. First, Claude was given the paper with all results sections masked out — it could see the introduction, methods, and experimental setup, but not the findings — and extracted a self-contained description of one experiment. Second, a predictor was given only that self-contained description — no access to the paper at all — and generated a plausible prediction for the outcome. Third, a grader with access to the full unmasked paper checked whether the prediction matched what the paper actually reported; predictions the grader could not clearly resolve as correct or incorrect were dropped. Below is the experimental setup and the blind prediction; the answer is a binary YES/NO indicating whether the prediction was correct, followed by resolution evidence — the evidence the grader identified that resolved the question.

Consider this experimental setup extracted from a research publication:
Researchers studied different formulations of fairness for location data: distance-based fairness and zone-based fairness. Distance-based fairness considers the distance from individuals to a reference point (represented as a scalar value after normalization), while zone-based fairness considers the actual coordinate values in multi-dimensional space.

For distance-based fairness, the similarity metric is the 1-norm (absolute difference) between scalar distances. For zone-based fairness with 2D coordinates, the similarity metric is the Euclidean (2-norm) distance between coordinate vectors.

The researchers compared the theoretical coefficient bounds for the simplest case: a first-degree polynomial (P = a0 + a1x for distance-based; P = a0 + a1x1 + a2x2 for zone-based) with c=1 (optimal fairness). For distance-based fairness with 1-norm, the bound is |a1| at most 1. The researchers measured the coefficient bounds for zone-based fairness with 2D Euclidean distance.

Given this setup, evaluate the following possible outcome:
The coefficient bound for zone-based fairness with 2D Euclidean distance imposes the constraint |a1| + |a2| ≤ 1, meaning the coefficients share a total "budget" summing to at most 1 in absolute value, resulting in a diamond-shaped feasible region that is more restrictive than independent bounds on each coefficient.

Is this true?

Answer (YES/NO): NO